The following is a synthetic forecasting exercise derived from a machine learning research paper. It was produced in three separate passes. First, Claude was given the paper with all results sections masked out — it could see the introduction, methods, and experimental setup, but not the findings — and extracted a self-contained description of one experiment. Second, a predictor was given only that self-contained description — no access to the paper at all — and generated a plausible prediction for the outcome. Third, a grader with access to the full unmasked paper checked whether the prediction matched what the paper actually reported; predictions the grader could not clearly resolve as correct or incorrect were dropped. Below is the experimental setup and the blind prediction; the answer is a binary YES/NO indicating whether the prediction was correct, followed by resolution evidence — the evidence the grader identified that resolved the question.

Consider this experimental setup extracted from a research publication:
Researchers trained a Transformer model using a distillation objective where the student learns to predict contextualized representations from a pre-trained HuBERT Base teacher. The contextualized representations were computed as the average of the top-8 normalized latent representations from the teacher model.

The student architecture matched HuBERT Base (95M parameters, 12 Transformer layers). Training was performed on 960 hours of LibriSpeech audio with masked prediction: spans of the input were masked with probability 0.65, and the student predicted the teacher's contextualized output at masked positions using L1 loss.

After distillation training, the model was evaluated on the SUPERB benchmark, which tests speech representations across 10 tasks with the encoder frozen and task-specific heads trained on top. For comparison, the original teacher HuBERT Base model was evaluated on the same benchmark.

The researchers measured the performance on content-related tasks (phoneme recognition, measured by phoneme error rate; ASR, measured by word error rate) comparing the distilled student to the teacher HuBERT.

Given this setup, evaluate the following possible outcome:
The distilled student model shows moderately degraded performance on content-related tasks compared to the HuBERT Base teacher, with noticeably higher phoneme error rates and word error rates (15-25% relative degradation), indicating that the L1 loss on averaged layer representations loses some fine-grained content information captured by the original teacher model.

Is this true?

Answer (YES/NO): NO